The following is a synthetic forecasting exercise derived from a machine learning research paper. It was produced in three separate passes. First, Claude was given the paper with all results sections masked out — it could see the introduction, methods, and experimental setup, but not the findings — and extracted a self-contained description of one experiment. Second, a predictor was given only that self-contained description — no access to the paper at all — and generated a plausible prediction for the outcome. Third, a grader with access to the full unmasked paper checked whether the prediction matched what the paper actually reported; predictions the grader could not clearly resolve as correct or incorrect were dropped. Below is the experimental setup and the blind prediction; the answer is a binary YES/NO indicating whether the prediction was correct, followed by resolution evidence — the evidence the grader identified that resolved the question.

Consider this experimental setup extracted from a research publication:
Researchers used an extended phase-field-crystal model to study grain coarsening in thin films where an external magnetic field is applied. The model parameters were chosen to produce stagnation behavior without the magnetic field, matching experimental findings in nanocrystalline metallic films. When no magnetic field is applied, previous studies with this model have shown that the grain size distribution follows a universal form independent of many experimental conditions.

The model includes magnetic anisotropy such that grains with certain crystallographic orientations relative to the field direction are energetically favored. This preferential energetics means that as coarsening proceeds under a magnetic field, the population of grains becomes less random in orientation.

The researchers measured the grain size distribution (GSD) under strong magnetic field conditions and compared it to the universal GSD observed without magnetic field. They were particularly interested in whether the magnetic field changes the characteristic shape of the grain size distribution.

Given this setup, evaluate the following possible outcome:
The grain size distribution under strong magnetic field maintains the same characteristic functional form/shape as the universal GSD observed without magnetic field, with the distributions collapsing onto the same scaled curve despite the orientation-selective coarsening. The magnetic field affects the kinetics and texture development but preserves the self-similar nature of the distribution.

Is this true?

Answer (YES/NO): NO